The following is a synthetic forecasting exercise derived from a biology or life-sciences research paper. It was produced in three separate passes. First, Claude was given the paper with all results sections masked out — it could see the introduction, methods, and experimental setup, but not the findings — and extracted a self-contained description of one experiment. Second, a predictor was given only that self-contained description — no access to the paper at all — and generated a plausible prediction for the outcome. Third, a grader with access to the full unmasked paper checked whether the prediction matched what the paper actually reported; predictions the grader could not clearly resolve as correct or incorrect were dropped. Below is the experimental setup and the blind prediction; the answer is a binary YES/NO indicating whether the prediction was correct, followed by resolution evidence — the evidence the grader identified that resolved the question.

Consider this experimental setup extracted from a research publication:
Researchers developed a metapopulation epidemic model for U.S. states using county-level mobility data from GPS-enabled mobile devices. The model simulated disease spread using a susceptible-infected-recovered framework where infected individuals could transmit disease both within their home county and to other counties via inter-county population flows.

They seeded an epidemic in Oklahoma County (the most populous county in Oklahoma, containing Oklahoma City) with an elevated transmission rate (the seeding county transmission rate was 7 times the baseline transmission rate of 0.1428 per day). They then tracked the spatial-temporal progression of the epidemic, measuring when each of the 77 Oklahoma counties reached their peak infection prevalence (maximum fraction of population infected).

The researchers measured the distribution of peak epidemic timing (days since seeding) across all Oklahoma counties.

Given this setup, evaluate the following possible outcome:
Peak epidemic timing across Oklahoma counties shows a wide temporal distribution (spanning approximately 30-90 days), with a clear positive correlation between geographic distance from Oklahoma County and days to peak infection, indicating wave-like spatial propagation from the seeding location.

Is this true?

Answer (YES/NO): NO